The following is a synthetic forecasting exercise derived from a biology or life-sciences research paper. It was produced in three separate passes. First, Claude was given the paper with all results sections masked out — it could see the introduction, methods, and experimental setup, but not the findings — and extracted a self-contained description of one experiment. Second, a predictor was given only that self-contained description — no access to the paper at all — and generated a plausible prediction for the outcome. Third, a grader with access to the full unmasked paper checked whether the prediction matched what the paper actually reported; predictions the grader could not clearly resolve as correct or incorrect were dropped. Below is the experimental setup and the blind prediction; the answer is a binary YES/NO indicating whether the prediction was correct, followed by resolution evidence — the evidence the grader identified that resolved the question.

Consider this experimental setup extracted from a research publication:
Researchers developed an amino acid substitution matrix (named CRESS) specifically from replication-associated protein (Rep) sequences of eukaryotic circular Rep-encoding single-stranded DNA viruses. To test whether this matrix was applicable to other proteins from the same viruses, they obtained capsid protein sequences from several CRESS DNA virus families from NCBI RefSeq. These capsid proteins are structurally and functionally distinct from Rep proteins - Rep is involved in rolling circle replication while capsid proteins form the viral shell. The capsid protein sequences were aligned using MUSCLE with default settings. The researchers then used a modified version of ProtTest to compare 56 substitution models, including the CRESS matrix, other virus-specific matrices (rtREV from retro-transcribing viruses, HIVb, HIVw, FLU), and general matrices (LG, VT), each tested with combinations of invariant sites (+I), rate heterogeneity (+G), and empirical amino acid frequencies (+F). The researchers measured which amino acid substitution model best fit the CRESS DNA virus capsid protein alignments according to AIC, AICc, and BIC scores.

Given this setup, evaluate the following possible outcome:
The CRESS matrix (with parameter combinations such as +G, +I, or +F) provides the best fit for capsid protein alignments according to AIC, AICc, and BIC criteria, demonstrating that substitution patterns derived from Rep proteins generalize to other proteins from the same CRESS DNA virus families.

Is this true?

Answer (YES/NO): YES